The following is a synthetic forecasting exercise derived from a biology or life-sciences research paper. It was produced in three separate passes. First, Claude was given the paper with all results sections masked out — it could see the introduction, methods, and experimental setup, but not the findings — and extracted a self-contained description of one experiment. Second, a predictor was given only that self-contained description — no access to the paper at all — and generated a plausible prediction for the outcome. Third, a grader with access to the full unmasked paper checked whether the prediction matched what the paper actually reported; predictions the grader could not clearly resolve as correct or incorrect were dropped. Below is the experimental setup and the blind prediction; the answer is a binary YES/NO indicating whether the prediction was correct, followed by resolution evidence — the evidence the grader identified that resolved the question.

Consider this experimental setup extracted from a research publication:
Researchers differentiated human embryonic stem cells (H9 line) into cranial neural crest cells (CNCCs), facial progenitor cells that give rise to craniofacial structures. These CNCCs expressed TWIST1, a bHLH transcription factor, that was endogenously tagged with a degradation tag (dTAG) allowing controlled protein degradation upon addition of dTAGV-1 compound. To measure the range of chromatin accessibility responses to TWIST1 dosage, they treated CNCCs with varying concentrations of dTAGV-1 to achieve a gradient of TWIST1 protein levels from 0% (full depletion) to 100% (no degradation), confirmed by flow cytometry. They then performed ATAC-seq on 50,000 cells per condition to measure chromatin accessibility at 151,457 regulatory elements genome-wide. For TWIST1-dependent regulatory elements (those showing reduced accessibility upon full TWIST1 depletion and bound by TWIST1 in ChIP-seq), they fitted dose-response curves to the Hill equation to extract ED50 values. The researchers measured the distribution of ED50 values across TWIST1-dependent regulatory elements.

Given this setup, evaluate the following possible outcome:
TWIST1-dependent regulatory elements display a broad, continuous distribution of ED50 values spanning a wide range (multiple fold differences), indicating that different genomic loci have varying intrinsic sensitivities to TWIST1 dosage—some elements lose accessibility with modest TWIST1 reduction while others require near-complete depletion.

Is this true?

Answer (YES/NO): YES